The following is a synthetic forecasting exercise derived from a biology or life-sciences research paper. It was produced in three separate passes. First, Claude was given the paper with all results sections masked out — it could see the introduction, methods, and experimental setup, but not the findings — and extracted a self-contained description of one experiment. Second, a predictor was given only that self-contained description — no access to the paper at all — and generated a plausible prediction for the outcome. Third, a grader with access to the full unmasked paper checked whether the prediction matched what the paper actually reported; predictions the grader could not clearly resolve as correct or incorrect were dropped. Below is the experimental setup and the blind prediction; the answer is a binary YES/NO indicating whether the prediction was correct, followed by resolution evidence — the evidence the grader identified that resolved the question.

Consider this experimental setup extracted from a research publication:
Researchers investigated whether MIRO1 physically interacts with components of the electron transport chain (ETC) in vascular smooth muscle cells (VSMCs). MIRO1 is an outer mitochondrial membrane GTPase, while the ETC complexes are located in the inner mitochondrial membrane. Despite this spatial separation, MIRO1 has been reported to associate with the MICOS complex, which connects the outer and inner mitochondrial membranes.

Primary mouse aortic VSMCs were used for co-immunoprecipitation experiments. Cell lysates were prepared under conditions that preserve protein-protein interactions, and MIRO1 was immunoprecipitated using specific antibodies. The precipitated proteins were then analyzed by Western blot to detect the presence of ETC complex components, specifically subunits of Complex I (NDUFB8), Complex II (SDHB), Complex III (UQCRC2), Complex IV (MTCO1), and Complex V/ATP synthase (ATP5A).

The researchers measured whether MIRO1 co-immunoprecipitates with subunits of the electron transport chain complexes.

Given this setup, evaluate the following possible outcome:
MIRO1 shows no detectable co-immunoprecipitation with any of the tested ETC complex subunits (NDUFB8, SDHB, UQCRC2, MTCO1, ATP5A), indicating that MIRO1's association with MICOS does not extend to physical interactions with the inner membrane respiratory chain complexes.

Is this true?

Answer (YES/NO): NO